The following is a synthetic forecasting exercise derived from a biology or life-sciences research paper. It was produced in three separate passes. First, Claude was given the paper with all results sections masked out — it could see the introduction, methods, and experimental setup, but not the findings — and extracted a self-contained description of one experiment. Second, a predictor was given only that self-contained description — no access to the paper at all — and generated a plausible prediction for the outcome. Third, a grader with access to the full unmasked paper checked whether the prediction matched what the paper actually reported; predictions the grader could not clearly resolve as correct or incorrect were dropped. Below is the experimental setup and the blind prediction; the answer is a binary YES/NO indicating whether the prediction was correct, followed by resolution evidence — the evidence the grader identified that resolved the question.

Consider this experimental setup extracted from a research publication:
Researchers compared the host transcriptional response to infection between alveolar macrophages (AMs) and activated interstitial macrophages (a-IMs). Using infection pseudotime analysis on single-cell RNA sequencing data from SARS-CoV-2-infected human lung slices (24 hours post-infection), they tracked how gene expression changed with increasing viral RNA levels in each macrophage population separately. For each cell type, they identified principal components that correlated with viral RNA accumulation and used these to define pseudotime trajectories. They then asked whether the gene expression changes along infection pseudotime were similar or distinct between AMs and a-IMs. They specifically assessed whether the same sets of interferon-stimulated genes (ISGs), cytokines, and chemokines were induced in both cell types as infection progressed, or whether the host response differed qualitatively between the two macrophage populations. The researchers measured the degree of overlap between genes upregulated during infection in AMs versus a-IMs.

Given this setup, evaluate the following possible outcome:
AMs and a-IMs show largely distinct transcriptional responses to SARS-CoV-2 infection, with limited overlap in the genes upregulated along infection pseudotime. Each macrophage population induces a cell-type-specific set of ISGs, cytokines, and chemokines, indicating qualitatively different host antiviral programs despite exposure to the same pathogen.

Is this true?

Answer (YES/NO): YES